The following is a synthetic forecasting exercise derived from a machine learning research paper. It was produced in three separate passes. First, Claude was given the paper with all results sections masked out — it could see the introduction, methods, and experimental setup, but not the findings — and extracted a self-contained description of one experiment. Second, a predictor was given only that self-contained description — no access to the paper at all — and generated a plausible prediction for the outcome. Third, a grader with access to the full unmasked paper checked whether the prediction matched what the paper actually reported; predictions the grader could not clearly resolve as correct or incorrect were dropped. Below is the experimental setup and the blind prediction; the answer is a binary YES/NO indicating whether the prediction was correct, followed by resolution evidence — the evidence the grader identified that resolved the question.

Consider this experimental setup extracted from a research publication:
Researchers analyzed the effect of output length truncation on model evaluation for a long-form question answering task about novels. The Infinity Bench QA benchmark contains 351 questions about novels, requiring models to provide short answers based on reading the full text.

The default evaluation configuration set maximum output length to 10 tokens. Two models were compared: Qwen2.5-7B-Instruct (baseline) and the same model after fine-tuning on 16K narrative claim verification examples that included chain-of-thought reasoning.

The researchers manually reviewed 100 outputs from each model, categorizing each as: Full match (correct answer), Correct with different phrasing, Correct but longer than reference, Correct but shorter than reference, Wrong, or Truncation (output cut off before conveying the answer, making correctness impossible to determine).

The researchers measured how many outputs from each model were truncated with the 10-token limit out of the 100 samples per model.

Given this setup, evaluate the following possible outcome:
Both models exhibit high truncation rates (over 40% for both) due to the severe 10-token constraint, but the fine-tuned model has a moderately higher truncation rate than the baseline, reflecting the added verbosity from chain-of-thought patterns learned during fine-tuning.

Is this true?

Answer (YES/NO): NO